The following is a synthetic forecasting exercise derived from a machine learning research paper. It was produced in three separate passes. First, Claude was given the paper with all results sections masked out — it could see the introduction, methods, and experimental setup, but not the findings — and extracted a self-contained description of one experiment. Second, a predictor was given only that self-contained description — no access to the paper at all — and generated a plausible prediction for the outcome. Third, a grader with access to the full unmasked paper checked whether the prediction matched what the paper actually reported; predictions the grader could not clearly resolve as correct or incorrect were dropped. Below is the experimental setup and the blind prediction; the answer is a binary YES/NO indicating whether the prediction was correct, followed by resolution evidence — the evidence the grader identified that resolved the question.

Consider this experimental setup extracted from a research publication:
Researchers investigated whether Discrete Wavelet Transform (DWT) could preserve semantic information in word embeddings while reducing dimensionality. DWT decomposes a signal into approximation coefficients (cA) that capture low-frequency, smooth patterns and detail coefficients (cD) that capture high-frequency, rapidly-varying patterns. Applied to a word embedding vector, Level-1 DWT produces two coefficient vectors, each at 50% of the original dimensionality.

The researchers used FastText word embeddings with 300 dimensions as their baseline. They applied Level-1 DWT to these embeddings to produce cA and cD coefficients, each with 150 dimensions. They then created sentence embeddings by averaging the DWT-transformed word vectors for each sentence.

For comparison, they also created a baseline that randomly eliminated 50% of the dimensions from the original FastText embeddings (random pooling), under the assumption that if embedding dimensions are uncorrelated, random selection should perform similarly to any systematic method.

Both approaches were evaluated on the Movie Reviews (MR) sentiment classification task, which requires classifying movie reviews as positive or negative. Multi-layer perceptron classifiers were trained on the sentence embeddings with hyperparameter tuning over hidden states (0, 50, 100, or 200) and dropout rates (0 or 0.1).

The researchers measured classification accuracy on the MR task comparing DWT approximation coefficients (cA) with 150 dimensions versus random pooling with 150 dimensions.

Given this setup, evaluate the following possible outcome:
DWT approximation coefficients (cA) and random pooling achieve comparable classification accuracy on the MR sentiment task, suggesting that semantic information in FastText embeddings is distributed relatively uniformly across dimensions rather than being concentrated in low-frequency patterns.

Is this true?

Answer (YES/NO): NO